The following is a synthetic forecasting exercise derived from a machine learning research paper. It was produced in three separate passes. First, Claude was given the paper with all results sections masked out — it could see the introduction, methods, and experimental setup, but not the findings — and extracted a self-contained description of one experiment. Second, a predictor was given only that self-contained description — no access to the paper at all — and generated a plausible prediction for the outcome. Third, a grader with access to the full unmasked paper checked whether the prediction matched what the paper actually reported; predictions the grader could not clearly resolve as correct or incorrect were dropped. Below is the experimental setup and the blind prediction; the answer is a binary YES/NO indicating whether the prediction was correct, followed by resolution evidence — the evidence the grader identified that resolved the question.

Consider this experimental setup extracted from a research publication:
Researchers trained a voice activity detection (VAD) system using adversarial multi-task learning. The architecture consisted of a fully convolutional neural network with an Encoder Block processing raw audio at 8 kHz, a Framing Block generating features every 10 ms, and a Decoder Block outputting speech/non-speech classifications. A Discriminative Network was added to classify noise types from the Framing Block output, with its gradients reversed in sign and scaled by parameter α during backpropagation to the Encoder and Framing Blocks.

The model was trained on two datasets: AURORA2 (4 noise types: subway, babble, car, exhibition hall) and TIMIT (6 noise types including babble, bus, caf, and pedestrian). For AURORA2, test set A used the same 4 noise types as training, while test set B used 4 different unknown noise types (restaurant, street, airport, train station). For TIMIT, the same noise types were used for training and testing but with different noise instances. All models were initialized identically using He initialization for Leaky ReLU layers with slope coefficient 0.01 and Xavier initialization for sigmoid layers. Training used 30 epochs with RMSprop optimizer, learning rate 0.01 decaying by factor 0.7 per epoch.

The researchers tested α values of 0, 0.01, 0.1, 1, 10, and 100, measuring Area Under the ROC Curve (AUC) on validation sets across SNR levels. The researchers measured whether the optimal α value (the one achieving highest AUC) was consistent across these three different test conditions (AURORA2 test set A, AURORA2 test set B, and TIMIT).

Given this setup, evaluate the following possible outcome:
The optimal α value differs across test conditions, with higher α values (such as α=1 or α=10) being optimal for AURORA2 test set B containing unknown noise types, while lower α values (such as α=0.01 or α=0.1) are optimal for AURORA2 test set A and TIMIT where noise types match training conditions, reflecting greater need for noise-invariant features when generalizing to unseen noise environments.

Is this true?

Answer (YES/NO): YES